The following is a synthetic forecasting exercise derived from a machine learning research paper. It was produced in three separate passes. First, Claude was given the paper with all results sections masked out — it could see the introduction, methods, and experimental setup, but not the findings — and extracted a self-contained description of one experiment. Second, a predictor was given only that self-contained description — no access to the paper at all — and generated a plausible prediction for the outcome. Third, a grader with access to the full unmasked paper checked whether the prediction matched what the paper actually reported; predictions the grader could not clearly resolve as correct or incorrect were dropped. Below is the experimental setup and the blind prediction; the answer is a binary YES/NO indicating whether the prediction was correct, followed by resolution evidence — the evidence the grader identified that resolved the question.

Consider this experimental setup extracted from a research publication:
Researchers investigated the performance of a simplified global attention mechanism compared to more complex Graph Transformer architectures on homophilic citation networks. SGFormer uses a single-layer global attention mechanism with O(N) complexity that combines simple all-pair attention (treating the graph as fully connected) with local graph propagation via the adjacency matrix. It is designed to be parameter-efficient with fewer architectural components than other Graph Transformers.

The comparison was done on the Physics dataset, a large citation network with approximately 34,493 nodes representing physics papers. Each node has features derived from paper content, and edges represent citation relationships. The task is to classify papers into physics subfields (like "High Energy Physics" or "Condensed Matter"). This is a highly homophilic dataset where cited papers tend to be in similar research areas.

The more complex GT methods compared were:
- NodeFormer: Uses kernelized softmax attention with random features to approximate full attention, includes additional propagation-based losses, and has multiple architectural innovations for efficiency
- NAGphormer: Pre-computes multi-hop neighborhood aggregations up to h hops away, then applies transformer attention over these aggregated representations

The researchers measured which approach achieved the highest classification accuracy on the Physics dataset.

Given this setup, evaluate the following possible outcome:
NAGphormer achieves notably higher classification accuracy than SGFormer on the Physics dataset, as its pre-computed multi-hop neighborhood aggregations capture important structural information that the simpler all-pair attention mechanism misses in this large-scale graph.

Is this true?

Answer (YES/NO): NO